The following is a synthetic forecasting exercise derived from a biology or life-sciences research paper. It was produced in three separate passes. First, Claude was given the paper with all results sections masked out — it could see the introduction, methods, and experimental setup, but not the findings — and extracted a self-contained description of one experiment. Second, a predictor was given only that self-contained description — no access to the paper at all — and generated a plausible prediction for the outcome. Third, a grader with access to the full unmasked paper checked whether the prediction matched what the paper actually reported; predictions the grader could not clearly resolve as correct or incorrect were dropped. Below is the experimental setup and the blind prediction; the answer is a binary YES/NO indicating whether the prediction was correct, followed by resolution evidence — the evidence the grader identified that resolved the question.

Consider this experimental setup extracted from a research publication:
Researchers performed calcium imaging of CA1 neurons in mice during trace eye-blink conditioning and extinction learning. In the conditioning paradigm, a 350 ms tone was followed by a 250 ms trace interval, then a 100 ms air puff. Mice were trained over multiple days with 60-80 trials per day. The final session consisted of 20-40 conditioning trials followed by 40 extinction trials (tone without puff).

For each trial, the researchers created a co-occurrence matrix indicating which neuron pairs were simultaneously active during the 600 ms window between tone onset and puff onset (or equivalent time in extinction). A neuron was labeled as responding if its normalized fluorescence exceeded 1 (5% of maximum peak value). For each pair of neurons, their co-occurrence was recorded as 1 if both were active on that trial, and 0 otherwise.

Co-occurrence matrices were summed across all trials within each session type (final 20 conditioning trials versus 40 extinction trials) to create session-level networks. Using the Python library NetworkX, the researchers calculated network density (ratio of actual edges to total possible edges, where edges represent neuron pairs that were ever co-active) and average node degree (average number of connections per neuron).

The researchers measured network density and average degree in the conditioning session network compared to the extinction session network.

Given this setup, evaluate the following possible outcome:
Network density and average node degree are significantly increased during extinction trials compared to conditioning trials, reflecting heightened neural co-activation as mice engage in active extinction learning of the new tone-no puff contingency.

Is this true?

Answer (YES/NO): NO